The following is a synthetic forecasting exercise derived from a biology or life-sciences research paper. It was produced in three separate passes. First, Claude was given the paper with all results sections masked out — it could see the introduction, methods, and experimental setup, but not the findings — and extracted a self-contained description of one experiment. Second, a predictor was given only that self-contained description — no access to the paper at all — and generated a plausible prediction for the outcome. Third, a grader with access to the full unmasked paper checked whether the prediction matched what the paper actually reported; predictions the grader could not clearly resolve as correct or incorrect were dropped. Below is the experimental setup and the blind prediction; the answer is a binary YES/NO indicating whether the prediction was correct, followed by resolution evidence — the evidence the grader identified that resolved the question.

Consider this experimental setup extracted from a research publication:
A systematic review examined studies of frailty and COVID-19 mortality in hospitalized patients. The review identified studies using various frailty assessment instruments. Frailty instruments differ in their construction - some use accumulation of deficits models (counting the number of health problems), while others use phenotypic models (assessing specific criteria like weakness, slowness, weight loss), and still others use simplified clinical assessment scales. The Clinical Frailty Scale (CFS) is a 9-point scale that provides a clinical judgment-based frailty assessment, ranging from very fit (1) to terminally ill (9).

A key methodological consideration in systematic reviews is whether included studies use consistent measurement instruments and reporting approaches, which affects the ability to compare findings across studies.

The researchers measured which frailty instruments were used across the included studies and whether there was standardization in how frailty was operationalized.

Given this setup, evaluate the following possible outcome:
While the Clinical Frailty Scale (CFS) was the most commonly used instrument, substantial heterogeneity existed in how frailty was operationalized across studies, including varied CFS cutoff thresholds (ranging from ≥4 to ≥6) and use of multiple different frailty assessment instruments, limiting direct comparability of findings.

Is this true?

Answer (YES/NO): YES